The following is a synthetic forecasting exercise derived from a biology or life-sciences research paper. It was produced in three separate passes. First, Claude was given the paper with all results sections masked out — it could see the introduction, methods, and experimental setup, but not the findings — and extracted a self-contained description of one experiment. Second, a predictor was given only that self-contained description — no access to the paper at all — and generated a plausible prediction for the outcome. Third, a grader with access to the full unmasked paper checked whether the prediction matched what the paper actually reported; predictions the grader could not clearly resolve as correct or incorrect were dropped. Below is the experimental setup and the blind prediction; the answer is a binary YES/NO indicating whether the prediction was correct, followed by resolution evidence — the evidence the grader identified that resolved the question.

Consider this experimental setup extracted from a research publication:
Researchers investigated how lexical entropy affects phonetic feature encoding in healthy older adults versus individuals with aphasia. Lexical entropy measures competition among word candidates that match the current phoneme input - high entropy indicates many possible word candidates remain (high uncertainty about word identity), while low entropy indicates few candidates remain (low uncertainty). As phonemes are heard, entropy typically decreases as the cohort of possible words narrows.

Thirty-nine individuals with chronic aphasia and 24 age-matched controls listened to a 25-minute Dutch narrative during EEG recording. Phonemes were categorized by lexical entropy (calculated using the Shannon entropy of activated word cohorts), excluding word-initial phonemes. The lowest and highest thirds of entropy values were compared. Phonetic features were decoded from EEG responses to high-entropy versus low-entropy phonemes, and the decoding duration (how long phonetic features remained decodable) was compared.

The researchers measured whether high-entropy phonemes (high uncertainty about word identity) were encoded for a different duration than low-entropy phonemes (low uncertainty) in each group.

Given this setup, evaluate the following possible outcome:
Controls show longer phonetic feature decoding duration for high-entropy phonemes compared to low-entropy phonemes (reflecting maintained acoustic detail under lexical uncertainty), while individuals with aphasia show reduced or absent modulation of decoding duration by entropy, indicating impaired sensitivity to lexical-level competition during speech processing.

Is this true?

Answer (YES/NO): YES